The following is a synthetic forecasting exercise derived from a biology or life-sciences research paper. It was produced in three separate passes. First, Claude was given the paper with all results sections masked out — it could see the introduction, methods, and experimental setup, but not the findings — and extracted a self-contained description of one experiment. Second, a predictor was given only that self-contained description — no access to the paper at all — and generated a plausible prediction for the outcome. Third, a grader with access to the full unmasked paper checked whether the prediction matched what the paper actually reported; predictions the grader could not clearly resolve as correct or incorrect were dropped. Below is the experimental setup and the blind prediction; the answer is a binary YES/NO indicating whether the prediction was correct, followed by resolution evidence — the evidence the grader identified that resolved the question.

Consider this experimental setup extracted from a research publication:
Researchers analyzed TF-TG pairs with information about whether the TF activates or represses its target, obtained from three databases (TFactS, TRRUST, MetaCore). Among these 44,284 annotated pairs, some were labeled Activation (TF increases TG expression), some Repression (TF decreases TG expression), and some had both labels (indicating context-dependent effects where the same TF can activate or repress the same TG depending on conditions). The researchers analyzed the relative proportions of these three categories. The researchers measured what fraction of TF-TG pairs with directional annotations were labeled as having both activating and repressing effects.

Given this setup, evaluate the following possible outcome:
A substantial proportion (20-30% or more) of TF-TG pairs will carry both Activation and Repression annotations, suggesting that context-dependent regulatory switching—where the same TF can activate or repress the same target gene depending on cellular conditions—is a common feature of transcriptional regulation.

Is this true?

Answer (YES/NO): NO